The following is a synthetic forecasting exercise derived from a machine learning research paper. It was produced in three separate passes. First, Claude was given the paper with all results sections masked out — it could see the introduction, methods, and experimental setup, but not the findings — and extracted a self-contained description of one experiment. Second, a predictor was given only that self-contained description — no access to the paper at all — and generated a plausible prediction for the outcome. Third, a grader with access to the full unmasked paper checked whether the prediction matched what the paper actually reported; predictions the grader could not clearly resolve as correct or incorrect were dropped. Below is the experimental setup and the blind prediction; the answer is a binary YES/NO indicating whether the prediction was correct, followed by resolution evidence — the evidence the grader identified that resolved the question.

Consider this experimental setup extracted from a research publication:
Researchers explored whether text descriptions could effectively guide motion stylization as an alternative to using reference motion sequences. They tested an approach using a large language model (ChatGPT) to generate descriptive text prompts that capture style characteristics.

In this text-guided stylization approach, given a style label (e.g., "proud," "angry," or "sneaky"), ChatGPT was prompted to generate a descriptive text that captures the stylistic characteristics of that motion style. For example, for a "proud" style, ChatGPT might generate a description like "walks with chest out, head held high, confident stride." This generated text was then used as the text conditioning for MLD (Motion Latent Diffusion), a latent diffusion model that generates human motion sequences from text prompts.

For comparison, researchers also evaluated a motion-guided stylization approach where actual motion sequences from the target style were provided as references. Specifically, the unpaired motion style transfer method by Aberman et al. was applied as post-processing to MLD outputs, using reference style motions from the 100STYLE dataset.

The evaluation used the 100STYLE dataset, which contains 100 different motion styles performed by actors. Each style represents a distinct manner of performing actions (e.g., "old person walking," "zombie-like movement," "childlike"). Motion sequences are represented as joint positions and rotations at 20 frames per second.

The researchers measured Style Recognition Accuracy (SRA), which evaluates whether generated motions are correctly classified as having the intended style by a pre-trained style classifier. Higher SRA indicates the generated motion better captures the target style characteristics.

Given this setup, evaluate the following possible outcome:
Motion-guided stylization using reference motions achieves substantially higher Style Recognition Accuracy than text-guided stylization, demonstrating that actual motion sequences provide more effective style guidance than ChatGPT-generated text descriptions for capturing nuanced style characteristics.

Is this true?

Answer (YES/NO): YES